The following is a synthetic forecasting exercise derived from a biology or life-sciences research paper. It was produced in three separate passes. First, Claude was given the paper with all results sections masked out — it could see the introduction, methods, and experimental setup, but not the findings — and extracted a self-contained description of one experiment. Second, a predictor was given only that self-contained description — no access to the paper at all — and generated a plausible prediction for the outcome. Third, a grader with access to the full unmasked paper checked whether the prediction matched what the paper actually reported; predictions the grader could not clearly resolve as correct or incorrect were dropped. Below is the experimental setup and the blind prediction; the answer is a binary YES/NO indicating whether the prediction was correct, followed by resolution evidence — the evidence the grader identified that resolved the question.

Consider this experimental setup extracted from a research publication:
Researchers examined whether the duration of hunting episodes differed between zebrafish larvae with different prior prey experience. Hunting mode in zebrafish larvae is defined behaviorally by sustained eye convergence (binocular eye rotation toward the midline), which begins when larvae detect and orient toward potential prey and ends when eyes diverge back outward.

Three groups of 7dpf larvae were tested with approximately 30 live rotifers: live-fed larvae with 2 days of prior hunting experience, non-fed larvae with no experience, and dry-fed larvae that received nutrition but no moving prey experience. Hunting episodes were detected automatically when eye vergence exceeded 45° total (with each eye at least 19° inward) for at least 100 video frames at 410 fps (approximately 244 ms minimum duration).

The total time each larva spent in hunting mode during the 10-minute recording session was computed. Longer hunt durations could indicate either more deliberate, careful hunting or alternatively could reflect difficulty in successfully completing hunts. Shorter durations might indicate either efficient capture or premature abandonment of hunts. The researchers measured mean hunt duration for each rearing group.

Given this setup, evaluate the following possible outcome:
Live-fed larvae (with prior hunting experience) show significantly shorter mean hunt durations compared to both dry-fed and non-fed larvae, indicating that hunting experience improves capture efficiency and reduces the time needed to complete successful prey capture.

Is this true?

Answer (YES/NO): NO